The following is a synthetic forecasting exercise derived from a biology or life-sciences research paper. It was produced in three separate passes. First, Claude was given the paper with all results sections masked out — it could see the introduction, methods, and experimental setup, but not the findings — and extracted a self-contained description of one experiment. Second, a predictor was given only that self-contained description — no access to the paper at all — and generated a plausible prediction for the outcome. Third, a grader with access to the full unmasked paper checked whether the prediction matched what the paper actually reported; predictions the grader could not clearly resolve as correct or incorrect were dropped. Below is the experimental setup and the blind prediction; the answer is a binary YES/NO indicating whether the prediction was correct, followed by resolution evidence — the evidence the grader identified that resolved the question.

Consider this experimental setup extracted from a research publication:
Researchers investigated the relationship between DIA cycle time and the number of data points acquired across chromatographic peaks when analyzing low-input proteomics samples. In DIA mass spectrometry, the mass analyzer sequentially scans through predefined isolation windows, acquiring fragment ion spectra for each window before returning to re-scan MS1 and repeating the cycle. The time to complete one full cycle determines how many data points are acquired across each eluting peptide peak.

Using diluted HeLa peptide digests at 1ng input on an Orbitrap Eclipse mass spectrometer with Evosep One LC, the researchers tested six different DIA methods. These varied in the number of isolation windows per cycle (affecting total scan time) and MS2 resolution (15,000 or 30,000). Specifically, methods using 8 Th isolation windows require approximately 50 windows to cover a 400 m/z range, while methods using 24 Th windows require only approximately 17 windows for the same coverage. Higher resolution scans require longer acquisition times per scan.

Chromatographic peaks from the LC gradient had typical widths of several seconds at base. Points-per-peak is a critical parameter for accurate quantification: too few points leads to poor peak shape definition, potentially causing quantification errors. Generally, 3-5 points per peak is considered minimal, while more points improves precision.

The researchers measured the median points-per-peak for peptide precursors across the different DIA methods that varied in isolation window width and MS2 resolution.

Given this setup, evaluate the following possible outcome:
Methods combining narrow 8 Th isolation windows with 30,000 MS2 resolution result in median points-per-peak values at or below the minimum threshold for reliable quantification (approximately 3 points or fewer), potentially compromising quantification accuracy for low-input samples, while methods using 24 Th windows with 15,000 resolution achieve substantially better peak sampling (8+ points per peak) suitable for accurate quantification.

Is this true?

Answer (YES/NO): NO